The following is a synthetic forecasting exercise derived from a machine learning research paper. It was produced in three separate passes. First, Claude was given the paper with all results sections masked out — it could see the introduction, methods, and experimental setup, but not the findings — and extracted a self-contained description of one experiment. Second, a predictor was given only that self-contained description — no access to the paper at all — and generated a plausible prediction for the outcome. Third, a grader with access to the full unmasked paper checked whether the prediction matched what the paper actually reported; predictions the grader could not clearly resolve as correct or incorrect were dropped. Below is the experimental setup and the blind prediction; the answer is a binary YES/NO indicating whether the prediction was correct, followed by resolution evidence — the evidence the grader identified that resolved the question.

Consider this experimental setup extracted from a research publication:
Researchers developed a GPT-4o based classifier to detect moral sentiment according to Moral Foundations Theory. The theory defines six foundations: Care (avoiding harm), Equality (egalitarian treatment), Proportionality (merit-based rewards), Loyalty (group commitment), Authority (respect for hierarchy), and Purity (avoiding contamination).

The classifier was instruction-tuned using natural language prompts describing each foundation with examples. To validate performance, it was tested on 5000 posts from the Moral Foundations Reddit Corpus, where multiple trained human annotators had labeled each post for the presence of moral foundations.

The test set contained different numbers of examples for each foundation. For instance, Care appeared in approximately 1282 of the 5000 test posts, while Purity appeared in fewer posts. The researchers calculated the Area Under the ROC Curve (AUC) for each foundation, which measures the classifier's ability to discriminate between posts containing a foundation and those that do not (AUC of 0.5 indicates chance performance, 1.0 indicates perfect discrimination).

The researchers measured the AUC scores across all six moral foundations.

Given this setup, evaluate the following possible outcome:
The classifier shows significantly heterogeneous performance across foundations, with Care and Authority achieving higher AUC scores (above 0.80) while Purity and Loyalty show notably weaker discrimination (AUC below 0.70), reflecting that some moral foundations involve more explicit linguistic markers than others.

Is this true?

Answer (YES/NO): NO